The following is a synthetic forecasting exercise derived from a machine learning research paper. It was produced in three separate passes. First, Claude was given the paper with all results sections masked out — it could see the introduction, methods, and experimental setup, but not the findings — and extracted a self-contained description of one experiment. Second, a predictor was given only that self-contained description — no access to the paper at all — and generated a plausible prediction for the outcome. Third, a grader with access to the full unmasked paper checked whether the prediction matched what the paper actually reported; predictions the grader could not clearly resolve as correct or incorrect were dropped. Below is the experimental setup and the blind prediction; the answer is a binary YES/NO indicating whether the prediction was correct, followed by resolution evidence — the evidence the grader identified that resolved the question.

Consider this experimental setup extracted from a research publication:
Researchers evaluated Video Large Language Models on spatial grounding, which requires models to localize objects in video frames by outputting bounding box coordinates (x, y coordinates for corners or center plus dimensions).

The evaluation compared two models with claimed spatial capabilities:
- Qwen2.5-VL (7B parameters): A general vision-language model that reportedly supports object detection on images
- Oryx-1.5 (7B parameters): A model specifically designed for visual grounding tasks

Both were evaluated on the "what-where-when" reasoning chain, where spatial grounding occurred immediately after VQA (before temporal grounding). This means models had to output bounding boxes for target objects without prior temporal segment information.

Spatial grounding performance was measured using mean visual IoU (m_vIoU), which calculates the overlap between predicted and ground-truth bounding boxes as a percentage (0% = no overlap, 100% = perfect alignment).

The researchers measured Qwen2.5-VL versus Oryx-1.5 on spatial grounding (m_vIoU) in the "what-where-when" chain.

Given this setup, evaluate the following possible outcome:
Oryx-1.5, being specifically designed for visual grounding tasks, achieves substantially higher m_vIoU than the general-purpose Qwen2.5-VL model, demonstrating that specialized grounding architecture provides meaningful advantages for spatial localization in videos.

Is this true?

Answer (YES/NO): NO